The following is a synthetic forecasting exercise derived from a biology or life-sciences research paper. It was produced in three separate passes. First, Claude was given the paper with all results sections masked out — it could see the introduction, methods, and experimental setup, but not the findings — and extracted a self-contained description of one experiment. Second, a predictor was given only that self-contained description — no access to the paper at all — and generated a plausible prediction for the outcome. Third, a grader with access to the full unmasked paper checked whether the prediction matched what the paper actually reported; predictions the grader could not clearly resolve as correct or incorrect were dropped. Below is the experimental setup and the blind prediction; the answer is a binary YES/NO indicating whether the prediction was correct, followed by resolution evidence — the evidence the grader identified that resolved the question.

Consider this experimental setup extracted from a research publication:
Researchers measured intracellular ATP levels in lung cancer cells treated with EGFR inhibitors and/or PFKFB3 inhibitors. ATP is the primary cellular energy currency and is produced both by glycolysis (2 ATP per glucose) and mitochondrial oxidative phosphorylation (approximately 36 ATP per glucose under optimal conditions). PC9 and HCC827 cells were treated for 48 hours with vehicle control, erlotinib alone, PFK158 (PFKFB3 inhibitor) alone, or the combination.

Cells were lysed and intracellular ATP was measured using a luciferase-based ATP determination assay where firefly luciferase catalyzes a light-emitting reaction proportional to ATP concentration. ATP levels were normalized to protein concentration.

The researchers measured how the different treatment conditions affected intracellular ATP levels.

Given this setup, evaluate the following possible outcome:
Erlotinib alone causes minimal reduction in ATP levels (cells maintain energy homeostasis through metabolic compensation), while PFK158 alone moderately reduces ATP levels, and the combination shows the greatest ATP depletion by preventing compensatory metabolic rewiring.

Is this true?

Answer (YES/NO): NO